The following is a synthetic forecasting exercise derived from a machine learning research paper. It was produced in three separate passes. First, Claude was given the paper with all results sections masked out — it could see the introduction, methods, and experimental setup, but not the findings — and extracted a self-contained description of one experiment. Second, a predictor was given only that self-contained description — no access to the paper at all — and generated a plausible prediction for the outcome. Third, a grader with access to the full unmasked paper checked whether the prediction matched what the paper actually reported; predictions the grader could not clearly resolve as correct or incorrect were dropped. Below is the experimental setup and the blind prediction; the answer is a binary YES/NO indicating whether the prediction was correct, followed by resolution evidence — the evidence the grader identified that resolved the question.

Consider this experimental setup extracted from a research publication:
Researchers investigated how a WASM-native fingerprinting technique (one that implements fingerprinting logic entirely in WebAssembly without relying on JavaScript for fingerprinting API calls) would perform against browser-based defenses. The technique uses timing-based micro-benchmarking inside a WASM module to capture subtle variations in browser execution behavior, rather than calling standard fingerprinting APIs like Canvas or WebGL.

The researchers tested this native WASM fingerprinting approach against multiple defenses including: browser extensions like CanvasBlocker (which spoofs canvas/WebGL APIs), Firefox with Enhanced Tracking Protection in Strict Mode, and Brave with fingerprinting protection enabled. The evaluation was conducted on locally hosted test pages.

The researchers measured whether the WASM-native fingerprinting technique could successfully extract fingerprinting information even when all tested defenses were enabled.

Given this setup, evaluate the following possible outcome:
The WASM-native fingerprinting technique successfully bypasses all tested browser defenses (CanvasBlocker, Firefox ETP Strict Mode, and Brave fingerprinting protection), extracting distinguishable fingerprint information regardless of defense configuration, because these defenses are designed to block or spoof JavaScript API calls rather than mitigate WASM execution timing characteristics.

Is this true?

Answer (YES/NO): NO